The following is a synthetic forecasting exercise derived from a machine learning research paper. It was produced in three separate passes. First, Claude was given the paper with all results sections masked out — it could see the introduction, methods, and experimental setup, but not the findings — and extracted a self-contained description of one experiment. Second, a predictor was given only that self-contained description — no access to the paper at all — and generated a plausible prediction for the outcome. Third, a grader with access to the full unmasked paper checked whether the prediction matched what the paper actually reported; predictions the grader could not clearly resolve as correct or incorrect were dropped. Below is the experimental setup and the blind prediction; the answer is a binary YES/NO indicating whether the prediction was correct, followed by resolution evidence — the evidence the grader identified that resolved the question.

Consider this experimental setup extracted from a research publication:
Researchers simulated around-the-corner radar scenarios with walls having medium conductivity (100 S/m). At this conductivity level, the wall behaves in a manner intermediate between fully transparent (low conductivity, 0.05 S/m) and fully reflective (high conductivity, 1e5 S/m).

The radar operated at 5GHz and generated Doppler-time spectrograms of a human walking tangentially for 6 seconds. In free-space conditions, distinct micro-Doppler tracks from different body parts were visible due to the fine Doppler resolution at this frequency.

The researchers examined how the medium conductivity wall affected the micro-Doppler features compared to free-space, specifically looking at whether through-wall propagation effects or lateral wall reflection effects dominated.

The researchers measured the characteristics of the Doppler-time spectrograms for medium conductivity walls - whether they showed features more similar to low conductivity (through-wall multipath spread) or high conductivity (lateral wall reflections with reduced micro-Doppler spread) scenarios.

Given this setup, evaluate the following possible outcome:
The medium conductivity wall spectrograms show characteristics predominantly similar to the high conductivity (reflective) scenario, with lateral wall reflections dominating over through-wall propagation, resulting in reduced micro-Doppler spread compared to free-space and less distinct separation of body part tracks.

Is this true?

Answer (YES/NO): YES